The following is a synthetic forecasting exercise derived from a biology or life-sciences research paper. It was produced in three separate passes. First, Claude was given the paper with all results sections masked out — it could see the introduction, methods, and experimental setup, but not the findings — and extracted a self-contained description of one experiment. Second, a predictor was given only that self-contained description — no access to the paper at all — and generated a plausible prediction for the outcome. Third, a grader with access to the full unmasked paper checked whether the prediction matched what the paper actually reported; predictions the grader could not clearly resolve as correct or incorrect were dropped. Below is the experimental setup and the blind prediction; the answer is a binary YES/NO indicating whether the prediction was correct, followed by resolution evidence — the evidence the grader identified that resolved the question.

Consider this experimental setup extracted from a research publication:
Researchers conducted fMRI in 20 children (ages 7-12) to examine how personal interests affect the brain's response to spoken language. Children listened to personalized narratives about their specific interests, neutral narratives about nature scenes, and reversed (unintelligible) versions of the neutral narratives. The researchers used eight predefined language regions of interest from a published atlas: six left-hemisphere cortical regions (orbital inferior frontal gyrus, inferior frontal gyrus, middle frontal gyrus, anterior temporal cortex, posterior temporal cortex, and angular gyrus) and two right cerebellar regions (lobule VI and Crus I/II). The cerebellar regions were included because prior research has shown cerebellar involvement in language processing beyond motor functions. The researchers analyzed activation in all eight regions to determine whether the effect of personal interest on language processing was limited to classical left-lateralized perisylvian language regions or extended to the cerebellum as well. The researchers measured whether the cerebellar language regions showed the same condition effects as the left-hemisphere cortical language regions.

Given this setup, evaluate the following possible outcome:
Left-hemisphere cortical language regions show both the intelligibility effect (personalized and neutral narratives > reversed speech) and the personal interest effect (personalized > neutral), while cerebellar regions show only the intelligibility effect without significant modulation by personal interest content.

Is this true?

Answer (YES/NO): NO